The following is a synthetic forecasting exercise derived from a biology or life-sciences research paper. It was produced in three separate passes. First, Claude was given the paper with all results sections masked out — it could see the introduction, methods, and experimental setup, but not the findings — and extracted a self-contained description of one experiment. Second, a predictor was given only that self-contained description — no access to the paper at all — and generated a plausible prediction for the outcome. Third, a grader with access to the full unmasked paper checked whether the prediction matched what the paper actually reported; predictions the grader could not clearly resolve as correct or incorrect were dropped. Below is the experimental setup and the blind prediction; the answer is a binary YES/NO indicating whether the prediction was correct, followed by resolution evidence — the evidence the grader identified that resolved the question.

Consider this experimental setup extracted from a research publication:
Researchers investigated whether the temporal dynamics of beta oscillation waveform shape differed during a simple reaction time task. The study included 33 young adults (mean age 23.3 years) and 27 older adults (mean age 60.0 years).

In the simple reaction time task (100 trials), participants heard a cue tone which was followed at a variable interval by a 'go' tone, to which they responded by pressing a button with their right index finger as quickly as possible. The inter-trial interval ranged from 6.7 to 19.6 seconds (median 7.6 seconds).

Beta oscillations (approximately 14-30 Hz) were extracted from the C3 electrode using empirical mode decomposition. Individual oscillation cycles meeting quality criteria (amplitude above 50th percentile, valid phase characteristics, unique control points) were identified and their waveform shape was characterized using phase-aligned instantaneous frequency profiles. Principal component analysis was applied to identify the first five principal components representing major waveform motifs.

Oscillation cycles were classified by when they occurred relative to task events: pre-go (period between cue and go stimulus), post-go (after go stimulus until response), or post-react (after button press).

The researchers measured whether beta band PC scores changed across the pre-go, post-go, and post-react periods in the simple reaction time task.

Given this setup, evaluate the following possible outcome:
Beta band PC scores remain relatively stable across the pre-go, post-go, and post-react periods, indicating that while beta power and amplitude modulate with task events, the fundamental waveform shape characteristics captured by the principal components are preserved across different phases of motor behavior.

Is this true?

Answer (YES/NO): NO